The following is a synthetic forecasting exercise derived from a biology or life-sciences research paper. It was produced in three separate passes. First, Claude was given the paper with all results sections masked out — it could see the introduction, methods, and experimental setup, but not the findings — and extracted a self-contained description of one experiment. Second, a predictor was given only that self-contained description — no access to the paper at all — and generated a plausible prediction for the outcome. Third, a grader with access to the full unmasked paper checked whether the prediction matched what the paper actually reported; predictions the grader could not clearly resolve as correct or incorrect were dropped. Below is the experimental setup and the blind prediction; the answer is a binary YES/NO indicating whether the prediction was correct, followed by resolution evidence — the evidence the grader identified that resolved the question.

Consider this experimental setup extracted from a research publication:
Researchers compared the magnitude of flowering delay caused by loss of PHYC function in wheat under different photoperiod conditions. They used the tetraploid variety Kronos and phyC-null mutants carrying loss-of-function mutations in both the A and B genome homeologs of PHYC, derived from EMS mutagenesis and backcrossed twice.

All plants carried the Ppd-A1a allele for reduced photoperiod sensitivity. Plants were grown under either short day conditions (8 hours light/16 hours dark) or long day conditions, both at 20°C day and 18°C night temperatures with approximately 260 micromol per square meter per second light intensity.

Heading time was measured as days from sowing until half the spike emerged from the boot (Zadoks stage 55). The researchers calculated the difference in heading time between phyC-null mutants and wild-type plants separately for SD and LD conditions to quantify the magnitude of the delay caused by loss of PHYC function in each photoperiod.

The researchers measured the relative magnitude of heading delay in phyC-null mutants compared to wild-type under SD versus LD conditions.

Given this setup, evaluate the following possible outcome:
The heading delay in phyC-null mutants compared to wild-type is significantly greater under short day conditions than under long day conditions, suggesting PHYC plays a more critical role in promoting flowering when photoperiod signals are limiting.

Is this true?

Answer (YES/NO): NO